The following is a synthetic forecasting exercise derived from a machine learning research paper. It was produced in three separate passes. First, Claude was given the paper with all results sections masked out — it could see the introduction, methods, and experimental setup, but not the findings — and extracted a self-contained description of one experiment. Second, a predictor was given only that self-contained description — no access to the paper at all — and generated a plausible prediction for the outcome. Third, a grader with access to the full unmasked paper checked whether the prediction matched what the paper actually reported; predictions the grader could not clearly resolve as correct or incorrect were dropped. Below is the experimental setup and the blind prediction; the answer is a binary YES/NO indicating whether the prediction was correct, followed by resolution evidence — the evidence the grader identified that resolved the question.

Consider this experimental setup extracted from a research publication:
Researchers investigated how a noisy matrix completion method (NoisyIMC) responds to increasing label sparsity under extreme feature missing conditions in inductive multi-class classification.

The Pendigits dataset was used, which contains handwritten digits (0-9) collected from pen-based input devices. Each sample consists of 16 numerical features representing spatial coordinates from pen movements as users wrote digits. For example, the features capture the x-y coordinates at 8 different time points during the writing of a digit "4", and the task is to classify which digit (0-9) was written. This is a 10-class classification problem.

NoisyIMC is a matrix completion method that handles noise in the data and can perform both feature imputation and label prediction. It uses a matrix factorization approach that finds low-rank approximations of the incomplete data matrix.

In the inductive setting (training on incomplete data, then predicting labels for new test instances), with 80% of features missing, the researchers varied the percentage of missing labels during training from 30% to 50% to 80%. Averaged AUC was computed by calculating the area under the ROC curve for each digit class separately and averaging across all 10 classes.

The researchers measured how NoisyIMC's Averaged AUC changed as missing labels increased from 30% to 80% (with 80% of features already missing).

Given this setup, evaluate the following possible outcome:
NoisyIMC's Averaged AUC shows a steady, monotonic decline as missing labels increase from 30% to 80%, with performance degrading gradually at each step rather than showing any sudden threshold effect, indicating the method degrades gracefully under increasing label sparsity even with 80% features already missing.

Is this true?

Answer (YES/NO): YES